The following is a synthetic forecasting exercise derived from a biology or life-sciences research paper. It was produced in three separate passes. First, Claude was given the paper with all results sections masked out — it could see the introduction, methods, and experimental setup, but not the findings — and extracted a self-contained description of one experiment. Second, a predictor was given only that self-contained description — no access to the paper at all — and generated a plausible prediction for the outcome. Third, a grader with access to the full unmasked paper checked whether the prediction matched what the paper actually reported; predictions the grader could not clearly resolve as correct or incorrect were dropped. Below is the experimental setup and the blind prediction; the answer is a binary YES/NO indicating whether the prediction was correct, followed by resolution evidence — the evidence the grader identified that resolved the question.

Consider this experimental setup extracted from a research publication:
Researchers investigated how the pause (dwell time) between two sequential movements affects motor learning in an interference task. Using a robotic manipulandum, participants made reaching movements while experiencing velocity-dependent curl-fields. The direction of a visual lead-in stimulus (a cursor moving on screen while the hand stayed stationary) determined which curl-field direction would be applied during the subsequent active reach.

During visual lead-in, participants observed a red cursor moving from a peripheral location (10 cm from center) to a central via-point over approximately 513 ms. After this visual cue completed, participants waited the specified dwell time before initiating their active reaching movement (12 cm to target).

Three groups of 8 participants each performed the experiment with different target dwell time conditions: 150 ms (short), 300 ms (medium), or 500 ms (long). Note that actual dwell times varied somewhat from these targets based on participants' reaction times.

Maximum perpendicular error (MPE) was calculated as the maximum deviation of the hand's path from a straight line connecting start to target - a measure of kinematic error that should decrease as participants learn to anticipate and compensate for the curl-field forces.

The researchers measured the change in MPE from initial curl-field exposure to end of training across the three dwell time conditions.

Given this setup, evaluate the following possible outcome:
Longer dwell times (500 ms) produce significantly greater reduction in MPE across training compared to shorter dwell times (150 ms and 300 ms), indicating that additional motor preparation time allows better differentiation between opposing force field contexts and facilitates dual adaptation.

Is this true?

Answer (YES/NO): NO